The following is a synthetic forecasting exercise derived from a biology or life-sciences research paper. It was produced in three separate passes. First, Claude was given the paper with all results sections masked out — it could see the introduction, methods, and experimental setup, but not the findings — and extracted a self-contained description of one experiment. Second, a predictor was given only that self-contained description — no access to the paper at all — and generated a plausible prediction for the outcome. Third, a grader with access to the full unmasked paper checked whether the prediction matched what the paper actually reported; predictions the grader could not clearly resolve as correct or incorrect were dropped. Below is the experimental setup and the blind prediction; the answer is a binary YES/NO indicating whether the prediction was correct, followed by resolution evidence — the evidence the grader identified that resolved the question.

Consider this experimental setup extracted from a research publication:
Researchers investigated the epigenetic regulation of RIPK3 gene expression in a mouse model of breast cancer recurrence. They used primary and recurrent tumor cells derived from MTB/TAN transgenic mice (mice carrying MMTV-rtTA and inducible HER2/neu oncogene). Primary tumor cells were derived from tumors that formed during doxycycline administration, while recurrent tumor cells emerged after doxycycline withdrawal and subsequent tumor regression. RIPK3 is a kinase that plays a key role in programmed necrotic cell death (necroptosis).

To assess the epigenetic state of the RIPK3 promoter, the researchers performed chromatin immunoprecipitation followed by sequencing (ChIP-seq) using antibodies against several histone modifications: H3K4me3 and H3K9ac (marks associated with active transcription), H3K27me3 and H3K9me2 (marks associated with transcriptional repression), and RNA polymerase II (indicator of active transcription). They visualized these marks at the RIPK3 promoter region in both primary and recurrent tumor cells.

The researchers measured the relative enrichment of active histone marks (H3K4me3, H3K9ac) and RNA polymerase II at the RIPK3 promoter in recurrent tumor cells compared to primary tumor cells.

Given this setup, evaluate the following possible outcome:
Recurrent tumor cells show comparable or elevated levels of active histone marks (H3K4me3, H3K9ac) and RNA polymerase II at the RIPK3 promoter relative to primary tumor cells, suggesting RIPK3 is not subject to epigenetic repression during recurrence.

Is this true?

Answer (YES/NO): YES